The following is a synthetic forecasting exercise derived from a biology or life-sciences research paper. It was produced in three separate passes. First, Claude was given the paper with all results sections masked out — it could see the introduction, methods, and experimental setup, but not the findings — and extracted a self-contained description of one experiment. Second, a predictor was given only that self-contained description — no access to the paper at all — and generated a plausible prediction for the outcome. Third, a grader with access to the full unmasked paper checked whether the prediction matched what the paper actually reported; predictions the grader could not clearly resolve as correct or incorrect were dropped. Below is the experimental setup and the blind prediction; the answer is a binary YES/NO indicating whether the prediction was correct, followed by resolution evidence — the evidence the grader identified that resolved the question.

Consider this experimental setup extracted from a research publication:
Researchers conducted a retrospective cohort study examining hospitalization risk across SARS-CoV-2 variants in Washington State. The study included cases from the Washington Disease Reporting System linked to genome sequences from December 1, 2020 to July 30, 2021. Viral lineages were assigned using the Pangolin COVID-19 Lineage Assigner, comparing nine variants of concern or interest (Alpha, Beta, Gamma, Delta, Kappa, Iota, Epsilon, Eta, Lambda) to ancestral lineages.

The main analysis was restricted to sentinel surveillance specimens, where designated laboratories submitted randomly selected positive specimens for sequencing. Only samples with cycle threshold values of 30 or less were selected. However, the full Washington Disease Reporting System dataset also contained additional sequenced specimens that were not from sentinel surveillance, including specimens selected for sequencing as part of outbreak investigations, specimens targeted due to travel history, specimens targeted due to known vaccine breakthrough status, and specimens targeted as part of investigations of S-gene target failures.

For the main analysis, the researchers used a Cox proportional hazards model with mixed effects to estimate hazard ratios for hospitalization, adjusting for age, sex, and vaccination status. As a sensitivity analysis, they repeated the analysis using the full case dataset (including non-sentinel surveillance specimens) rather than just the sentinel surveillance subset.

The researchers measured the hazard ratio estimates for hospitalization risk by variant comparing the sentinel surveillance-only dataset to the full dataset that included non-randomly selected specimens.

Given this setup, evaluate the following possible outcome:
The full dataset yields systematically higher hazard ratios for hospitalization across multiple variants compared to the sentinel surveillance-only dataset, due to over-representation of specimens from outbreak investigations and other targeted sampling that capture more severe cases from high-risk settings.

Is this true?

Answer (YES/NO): NO